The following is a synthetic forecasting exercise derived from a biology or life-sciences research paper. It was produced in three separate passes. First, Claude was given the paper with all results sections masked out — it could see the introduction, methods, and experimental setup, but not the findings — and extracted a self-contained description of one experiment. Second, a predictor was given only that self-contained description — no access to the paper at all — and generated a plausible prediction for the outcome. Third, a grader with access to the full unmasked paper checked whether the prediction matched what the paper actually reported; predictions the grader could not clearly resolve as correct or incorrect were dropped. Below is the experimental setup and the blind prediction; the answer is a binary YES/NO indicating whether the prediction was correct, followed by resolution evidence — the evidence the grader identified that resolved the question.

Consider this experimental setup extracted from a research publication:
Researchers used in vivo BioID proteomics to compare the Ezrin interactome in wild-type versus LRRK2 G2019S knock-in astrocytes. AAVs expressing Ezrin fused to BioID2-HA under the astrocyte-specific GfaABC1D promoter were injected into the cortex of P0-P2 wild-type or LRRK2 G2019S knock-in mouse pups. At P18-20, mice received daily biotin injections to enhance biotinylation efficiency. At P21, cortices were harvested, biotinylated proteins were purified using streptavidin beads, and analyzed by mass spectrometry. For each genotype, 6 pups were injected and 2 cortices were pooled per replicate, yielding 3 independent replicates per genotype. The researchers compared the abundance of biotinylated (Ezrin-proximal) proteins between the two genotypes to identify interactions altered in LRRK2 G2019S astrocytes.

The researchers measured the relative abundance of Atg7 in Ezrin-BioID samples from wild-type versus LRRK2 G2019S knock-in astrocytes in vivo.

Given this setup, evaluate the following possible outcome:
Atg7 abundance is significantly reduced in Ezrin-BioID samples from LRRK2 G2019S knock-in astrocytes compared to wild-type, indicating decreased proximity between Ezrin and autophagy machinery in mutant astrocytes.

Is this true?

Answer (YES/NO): YES